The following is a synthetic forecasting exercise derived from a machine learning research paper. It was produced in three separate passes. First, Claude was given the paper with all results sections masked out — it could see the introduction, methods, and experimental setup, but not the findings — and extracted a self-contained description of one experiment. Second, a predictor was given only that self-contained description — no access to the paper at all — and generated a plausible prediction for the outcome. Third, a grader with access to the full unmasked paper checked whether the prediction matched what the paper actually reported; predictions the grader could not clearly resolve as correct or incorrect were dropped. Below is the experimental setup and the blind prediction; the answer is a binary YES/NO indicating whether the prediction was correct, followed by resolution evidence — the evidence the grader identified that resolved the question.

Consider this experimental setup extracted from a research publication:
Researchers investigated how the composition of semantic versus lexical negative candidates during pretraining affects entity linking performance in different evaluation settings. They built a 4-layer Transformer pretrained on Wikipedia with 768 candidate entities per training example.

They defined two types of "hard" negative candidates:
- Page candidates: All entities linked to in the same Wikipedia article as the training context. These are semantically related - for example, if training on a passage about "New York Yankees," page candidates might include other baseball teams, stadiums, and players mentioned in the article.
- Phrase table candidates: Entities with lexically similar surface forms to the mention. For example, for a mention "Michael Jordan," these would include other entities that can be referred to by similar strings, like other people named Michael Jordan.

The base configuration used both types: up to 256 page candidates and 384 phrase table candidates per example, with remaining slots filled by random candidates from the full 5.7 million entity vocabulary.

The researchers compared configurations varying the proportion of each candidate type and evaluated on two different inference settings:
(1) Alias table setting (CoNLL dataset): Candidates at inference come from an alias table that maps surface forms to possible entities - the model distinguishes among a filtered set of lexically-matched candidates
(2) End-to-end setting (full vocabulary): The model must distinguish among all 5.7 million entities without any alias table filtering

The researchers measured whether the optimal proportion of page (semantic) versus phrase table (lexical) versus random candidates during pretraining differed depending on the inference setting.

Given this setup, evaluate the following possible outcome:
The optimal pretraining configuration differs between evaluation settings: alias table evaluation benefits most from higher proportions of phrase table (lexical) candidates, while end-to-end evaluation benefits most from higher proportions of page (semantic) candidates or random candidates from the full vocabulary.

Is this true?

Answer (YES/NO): YES